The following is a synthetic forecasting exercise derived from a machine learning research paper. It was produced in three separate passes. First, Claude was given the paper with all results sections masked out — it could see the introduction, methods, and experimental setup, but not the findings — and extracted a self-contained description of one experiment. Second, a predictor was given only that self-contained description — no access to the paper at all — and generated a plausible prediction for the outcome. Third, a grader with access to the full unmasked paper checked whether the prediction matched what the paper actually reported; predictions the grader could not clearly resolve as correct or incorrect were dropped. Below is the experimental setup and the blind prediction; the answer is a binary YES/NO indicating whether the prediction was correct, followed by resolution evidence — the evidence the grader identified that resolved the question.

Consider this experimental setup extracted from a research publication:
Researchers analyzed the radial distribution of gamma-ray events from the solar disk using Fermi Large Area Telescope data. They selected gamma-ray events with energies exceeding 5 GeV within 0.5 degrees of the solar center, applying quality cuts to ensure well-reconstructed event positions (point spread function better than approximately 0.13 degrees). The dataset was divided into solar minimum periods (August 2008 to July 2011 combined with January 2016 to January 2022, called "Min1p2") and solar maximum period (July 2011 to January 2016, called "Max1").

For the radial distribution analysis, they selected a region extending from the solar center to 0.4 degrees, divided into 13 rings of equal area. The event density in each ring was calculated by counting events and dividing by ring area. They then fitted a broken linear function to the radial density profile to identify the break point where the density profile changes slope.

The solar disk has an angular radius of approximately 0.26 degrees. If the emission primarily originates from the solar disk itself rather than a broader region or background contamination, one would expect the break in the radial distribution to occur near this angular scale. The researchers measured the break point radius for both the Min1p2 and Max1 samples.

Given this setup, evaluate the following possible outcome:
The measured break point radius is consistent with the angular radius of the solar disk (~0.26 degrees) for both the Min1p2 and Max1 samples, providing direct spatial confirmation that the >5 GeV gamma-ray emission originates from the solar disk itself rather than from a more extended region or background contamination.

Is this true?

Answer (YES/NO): YES